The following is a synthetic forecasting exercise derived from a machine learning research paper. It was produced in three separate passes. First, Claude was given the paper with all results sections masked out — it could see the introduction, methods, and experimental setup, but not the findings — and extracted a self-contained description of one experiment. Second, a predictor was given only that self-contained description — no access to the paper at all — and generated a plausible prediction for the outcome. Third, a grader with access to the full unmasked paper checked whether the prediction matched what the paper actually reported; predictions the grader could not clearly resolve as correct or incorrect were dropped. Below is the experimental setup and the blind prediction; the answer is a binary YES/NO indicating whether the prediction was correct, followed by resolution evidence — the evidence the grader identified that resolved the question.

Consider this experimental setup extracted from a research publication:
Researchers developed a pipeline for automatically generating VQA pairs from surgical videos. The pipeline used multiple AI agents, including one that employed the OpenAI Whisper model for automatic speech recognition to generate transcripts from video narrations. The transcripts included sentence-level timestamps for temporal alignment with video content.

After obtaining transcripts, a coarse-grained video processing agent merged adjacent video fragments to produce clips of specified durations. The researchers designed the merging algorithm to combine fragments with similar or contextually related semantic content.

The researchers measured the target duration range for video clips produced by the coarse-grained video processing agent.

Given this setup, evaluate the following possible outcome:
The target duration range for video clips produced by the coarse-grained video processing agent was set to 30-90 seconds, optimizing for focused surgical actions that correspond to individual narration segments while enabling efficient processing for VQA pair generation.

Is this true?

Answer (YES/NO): NO